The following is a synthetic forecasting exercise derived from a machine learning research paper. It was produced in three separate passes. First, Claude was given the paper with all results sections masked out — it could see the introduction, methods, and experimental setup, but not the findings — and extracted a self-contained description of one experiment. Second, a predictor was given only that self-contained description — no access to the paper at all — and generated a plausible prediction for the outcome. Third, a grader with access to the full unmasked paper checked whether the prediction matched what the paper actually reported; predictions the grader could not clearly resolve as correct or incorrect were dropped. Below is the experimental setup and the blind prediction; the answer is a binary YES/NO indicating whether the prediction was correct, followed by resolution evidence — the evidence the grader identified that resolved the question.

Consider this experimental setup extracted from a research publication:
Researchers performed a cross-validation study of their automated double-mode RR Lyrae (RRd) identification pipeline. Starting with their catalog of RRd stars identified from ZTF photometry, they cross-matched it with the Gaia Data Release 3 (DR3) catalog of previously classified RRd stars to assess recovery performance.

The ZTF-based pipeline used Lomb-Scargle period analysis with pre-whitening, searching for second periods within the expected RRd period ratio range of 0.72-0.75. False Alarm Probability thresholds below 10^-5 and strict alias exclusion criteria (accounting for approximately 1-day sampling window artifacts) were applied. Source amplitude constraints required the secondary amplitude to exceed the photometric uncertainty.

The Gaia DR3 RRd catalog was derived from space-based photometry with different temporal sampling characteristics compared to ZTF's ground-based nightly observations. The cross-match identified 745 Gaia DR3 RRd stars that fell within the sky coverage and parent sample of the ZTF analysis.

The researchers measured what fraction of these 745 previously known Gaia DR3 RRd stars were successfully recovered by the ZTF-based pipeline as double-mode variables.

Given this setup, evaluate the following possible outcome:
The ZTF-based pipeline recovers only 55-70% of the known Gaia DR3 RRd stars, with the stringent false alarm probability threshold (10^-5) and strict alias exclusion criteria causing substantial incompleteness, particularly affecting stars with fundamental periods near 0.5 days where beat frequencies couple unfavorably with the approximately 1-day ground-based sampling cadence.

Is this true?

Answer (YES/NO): NO